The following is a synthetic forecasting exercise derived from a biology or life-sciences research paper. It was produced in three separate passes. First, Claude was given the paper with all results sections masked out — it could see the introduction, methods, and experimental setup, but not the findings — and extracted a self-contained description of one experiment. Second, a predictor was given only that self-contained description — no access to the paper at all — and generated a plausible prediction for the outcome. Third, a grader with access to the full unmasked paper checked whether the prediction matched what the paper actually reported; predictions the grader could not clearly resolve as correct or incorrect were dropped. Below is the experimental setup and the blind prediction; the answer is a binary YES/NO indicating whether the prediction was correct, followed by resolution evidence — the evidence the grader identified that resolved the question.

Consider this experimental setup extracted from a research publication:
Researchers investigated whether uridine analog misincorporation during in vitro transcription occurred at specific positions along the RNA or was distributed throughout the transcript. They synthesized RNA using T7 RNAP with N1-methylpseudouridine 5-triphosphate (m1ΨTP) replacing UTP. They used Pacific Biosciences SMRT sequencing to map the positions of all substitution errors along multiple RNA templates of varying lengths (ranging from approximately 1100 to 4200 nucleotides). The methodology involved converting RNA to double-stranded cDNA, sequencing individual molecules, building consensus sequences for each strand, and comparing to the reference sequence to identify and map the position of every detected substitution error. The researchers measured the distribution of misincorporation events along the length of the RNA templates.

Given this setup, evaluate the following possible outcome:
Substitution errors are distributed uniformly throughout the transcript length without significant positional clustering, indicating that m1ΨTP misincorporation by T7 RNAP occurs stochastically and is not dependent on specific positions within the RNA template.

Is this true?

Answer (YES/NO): YES